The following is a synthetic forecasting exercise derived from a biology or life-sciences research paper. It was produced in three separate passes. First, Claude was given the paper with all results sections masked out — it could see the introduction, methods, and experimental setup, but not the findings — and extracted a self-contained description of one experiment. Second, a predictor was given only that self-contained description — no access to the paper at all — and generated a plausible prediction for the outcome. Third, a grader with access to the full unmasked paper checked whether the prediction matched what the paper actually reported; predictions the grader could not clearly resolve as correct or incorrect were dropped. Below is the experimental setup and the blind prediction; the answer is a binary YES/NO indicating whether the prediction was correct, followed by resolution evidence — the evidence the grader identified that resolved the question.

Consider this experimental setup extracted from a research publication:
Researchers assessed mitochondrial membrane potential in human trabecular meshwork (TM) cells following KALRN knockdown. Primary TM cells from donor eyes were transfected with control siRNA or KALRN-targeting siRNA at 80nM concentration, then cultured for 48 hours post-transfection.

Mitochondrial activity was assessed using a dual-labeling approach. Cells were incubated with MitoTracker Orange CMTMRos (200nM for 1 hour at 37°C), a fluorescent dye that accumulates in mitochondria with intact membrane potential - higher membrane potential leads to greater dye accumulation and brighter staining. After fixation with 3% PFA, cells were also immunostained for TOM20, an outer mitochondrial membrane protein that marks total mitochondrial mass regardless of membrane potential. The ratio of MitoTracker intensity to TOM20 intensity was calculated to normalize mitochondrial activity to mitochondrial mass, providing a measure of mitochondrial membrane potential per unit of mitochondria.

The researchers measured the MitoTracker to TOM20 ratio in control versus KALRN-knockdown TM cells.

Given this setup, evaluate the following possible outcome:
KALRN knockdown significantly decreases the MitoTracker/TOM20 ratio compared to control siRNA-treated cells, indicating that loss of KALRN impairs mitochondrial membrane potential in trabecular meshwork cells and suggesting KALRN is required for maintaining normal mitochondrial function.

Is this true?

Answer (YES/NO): NO